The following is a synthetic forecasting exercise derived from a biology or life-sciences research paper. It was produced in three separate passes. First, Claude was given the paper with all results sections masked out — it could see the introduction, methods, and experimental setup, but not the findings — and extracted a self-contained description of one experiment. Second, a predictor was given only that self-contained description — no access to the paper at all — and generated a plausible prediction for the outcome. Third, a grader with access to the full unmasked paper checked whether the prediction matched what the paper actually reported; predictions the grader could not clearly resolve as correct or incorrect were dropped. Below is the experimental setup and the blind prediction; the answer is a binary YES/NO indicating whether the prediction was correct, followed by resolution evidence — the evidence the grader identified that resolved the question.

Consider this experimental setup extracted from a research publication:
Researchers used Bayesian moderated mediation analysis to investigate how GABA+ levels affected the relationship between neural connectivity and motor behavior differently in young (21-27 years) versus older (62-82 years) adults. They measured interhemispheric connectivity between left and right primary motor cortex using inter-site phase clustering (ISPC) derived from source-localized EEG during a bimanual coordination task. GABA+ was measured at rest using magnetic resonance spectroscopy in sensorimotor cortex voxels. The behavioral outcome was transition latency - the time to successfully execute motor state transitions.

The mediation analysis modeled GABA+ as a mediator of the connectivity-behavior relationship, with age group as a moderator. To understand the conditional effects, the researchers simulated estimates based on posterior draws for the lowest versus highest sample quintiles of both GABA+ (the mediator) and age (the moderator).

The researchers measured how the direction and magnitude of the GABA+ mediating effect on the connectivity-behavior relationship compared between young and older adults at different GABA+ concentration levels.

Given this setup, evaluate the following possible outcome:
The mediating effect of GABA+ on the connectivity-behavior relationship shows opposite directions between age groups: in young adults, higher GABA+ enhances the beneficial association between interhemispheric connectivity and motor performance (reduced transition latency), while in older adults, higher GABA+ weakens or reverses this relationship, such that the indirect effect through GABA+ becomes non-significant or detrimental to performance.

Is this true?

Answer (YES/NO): NO